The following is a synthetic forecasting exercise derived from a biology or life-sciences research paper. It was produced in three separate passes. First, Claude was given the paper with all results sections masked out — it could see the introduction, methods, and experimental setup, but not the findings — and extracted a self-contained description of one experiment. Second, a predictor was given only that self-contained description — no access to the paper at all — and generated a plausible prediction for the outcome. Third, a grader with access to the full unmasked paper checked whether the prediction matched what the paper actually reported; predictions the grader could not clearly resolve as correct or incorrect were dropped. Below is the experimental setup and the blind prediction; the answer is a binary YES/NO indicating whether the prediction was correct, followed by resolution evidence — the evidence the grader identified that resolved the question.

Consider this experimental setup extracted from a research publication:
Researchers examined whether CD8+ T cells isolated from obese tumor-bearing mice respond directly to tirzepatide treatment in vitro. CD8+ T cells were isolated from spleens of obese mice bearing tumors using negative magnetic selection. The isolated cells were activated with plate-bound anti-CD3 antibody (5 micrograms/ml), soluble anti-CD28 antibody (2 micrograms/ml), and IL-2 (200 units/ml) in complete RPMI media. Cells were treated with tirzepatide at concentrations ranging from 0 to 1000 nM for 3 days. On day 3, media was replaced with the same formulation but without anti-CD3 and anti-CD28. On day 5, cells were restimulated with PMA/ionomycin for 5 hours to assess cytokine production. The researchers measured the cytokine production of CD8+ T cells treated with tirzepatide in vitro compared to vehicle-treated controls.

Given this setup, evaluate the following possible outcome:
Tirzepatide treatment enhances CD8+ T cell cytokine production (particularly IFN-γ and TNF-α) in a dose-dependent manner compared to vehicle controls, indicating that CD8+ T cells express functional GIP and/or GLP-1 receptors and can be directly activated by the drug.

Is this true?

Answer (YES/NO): NO